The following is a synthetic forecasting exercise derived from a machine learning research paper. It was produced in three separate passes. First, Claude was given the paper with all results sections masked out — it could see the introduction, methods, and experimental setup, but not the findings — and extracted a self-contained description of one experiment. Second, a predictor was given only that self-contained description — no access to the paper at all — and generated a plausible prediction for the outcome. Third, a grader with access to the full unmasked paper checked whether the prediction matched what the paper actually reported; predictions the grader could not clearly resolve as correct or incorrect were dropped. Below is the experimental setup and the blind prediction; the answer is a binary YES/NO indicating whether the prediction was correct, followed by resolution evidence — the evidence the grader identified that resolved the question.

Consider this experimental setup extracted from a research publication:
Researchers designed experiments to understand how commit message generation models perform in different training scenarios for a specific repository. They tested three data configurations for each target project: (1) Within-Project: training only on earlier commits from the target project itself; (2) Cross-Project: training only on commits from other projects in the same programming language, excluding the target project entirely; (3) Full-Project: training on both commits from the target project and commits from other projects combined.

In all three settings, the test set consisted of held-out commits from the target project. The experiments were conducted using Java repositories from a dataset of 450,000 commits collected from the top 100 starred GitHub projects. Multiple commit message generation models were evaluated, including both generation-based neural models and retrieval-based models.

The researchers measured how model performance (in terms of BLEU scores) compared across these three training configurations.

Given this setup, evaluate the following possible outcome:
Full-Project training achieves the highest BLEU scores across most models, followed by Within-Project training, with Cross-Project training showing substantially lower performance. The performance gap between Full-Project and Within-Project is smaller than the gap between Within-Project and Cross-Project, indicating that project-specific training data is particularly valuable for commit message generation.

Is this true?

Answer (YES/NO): NO